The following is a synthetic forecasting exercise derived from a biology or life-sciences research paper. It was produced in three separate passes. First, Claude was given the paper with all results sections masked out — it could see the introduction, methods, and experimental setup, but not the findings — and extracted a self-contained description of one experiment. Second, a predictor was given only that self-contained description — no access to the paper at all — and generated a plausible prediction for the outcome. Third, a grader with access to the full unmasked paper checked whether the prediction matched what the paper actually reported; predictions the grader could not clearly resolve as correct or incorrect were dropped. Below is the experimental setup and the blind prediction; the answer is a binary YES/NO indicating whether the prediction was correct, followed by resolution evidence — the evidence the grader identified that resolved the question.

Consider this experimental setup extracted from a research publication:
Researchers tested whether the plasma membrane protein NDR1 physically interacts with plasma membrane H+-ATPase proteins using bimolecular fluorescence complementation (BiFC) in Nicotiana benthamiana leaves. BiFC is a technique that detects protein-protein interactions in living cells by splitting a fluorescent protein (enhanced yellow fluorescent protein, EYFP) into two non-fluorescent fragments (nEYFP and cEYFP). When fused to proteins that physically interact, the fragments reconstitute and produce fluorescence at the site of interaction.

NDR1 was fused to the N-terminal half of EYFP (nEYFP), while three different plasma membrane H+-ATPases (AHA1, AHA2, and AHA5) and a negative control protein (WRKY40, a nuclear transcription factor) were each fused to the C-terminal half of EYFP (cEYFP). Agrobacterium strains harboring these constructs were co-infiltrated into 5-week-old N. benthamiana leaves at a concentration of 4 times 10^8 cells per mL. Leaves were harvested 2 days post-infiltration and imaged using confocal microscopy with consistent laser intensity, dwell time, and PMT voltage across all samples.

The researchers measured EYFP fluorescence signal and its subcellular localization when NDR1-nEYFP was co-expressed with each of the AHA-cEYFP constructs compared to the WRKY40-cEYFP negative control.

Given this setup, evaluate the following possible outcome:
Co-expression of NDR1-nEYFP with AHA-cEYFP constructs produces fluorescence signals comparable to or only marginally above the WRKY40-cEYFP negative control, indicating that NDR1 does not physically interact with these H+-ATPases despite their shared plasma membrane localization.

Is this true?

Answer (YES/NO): NO